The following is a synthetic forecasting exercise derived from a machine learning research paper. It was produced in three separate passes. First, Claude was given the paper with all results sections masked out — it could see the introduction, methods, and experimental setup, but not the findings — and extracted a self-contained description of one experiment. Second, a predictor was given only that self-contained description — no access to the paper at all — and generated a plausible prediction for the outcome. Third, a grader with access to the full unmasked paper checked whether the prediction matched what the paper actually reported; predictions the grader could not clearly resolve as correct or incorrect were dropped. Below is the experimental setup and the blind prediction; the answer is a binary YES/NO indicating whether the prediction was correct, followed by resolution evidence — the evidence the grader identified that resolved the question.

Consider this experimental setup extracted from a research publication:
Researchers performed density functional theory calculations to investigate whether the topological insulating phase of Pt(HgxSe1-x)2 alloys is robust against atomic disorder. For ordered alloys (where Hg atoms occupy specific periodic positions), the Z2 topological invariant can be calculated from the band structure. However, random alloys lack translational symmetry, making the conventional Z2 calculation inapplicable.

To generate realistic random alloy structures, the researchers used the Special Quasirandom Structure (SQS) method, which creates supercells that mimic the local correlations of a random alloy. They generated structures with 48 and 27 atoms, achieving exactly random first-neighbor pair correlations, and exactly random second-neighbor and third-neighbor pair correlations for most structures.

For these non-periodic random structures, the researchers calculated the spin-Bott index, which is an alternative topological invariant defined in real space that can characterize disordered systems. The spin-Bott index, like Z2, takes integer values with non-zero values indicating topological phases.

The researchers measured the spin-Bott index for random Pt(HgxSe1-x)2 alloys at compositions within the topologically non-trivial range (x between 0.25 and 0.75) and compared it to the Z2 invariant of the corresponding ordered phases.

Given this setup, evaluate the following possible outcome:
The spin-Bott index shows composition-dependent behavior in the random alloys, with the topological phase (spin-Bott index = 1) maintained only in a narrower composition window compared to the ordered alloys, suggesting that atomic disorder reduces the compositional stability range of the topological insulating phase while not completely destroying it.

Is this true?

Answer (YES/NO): NO